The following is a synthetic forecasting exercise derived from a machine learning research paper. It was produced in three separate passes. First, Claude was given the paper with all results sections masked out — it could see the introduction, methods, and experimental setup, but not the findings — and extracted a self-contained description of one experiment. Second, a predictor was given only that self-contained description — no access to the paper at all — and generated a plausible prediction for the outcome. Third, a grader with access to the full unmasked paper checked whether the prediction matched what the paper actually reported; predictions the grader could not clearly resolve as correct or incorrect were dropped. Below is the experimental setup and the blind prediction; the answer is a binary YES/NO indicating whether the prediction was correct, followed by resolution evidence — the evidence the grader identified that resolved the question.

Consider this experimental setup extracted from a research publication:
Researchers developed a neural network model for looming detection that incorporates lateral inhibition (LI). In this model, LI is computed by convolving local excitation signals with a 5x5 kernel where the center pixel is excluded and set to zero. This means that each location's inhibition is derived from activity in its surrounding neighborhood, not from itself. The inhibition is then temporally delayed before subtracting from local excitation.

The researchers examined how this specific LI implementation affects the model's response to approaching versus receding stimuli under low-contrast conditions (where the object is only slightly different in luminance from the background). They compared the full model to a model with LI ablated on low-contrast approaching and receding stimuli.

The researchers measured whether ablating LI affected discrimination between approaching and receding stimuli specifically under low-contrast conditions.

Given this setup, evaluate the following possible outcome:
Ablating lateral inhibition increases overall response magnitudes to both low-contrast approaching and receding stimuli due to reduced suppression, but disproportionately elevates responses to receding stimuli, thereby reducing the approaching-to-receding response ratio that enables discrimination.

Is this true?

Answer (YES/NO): NO